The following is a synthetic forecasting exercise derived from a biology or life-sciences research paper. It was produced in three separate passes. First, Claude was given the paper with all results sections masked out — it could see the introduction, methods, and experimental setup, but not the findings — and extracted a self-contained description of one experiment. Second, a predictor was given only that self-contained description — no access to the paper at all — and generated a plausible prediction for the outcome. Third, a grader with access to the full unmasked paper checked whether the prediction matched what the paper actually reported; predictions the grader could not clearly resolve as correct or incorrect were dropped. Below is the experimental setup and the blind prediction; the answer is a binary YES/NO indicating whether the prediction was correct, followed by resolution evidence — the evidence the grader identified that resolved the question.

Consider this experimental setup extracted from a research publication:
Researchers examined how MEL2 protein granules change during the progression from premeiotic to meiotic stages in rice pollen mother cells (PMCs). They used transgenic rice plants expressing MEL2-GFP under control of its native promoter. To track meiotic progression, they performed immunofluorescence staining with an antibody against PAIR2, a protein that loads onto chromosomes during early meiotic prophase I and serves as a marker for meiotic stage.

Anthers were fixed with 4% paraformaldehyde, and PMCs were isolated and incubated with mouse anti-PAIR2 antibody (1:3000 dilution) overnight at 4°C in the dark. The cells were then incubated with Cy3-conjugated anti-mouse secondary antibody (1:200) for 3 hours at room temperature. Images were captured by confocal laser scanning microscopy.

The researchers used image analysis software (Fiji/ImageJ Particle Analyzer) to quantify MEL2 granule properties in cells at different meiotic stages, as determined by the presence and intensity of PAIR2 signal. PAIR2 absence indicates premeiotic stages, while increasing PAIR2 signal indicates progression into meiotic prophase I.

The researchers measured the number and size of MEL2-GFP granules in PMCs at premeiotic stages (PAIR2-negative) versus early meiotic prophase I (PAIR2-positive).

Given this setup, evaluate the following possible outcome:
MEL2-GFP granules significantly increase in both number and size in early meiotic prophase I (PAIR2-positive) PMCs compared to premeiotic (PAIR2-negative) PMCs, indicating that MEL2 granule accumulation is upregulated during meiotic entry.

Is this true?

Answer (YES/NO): NO